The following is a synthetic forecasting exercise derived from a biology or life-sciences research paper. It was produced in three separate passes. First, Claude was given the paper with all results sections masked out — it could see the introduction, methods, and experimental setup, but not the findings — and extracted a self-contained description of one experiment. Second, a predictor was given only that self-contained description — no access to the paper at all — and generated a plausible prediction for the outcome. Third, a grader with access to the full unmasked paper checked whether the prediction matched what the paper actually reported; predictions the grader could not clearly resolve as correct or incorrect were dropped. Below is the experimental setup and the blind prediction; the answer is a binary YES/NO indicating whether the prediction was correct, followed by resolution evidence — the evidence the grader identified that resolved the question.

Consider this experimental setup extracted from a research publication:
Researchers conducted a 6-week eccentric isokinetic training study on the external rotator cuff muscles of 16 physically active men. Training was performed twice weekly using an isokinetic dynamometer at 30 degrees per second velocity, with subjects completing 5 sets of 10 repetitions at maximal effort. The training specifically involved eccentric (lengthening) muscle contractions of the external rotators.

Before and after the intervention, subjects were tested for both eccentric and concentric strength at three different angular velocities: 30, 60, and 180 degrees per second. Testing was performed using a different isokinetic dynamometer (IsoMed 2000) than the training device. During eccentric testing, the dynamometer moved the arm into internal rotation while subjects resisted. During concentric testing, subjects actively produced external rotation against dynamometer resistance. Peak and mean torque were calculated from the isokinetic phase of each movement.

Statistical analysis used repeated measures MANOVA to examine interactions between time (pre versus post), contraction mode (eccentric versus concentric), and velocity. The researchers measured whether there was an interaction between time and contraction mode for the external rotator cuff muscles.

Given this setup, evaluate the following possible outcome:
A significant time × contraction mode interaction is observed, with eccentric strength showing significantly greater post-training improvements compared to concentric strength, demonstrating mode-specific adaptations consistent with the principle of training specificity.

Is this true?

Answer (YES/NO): YES